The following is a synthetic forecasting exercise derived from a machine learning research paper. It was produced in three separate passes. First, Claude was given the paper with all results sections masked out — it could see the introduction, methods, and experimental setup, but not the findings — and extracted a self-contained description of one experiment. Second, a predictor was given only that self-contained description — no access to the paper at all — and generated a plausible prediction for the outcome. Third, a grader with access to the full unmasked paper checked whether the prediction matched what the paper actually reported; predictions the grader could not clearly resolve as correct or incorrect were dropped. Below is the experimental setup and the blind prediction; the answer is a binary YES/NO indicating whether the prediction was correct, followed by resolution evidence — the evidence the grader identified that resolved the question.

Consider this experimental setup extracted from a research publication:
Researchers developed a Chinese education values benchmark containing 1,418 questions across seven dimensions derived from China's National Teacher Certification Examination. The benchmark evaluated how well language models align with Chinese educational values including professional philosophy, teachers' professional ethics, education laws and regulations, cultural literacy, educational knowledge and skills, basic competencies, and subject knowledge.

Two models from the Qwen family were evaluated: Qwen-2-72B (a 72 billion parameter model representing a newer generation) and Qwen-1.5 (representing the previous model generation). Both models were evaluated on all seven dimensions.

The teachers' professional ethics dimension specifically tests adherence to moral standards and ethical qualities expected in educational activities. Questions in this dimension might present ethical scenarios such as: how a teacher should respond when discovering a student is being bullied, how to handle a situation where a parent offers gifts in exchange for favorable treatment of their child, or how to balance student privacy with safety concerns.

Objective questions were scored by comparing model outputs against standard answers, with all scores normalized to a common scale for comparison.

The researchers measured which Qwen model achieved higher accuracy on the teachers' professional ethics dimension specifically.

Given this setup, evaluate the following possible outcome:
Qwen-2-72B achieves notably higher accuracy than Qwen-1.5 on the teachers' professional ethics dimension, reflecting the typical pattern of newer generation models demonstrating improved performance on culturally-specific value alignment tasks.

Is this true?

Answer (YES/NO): NO